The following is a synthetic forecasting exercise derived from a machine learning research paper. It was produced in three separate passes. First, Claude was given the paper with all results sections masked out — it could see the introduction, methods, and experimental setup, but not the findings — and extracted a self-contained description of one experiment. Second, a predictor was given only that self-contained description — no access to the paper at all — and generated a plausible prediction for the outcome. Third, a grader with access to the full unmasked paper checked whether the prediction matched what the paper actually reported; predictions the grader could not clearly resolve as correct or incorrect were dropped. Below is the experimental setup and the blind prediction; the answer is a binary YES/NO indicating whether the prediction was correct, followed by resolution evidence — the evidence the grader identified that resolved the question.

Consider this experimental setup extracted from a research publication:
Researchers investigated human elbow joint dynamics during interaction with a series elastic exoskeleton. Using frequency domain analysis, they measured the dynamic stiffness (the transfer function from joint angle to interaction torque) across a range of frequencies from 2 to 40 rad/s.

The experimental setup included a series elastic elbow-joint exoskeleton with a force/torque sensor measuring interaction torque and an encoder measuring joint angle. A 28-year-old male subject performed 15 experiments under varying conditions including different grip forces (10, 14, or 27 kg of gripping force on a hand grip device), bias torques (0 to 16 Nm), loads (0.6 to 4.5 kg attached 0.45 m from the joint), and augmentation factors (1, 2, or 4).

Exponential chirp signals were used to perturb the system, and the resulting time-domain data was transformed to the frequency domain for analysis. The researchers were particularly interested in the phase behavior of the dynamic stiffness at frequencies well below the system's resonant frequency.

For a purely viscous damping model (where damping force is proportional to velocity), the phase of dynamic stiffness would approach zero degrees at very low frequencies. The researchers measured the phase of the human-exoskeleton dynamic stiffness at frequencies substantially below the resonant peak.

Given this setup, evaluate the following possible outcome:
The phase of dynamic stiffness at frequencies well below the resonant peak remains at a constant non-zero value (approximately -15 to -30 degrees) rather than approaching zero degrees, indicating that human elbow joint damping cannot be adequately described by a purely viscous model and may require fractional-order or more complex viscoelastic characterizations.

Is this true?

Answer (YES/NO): NO